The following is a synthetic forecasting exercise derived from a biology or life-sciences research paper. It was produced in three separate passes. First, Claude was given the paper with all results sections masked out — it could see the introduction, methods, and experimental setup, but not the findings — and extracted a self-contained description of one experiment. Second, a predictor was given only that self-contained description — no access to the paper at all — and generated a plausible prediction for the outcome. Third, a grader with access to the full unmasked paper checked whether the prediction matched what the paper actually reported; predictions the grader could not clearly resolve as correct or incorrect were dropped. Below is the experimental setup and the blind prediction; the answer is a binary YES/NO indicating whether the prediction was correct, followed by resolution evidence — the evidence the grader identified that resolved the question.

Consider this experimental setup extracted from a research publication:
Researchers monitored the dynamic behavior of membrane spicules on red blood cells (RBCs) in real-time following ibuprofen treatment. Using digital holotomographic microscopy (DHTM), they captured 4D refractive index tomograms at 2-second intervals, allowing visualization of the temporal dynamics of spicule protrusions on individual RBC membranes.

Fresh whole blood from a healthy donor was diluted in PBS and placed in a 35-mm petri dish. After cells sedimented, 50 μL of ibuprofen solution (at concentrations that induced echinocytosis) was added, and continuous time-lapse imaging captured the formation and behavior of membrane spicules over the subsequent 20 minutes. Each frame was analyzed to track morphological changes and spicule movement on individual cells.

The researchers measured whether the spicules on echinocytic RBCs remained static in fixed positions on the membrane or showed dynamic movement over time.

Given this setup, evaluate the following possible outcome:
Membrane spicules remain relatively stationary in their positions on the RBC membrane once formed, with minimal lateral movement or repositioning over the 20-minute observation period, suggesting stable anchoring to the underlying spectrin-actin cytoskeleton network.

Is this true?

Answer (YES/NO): NO